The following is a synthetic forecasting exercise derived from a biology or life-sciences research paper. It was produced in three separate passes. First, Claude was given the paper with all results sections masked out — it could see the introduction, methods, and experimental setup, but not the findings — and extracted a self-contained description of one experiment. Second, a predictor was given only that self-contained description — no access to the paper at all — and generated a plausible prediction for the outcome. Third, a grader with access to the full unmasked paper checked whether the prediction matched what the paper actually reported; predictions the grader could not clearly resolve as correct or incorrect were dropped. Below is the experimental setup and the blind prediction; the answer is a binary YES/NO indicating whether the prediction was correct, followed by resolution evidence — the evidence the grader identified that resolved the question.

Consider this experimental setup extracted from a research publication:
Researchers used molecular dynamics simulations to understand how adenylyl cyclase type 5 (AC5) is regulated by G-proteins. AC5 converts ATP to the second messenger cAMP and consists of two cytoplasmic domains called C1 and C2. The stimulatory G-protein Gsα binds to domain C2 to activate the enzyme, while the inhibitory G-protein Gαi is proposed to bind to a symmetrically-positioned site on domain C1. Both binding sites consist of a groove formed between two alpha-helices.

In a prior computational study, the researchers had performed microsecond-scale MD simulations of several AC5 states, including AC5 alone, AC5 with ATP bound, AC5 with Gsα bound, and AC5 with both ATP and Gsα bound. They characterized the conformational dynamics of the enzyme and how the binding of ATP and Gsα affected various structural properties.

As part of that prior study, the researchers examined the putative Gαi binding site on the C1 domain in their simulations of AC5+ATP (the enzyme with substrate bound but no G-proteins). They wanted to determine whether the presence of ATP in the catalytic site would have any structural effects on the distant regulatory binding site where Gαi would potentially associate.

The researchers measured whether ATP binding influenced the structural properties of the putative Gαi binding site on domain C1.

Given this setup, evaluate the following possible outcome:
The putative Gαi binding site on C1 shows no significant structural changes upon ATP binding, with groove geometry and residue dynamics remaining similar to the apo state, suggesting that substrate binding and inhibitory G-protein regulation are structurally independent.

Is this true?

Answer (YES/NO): NO